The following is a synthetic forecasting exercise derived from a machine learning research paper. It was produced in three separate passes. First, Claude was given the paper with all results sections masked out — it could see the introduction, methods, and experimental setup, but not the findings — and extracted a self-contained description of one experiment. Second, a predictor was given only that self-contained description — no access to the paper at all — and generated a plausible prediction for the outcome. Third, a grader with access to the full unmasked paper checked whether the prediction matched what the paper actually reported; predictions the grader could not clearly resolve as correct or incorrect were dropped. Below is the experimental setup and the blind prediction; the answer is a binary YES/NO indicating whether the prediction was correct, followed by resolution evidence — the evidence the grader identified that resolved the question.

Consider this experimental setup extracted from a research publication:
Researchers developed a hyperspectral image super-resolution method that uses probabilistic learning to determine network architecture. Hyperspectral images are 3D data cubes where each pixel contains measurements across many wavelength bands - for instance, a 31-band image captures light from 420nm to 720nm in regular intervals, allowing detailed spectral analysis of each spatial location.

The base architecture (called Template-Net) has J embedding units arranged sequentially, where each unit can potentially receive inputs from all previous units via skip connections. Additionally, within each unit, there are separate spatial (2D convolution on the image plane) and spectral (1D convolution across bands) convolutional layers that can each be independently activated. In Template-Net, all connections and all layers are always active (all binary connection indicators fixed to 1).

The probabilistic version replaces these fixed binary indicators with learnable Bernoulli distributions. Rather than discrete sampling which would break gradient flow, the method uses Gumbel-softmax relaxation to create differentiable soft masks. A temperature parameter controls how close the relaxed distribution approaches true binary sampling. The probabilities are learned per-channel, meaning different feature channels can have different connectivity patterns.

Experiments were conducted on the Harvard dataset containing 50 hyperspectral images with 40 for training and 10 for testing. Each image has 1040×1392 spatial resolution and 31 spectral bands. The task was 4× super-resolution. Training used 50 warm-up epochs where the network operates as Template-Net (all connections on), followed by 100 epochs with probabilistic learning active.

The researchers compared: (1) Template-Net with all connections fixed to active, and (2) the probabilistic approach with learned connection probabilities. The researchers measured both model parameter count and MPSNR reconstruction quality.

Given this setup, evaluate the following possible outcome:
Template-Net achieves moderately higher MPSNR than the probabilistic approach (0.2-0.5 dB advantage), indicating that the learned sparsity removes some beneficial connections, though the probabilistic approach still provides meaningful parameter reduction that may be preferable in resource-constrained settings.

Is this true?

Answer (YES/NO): NO